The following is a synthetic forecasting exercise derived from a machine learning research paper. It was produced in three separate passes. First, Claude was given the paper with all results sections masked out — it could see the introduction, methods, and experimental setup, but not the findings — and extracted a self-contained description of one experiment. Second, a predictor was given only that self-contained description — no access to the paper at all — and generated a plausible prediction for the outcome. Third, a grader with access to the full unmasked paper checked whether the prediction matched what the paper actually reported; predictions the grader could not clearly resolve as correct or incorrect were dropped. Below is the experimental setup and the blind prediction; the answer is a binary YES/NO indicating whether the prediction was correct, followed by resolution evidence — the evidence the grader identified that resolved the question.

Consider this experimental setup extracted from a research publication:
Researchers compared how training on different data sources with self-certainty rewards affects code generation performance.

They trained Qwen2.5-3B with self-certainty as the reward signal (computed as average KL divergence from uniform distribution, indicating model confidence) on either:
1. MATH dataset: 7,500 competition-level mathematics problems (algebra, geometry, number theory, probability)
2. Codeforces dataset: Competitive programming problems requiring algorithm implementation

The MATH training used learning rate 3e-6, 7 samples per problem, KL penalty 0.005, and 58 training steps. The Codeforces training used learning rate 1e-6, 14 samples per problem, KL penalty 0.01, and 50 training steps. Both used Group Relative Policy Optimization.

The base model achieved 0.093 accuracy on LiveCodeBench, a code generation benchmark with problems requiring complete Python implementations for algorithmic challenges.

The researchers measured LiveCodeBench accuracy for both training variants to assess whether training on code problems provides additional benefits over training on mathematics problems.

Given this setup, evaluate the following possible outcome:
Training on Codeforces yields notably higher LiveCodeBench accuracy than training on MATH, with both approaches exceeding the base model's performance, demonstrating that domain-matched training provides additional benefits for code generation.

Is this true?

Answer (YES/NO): NO